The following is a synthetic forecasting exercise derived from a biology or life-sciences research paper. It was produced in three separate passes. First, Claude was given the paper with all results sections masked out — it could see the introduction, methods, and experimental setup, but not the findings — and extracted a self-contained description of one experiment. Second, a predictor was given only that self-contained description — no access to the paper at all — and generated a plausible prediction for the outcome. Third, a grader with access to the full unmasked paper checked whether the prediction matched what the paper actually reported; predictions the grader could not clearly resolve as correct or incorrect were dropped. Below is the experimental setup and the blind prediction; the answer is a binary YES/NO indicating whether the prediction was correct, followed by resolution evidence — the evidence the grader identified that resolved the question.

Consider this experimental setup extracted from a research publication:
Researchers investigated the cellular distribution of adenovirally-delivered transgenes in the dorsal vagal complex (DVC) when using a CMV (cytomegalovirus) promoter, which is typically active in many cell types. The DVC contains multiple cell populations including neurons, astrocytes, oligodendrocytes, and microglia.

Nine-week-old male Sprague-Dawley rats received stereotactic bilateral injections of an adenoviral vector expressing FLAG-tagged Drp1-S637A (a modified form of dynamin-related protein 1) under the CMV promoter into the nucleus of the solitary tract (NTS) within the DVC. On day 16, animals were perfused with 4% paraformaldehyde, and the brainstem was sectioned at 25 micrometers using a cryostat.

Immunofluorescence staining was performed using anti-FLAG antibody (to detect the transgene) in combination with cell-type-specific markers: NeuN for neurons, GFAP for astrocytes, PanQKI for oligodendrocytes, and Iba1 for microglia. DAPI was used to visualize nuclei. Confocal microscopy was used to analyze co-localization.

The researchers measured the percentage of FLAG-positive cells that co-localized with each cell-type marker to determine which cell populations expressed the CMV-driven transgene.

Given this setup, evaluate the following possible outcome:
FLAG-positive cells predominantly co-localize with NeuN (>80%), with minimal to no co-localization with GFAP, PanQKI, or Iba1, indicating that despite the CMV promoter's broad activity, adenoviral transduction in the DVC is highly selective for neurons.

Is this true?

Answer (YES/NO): NO